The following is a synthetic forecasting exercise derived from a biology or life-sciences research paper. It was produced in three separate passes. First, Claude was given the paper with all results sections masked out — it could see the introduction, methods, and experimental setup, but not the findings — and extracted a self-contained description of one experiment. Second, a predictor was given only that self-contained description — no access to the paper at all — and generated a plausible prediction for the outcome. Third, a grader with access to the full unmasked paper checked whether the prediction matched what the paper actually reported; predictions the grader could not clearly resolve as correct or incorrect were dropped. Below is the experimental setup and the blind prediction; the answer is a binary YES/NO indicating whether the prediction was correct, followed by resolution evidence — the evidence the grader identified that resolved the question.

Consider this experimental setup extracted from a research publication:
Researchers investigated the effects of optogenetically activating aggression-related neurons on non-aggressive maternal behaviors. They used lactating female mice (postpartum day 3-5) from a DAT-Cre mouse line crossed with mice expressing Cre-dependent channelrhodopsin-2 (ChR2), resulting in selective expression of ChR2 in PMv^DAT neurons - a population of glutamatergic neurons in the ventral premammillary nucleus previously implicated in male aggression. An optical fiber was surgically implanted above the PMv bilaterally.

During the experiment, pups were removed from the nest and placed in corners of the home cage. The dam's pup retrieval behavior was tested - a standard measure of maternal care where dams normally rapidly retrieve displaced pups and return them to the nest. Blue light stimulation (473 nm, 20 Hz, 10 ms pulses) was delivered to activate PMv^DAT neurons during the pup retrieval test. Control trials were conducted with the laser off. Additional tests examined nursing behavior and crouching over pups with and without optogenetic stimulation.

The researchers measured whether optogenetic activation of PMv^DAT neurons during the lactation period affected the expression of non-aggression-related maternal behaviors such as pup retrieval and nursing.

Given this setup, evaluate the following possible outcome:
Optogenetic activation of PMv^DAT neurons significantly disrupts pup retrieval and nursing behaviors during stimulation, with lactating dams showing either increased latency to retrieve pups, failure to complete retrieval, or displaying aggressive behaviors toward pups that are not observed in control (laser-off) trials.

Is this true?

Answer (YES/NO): NO